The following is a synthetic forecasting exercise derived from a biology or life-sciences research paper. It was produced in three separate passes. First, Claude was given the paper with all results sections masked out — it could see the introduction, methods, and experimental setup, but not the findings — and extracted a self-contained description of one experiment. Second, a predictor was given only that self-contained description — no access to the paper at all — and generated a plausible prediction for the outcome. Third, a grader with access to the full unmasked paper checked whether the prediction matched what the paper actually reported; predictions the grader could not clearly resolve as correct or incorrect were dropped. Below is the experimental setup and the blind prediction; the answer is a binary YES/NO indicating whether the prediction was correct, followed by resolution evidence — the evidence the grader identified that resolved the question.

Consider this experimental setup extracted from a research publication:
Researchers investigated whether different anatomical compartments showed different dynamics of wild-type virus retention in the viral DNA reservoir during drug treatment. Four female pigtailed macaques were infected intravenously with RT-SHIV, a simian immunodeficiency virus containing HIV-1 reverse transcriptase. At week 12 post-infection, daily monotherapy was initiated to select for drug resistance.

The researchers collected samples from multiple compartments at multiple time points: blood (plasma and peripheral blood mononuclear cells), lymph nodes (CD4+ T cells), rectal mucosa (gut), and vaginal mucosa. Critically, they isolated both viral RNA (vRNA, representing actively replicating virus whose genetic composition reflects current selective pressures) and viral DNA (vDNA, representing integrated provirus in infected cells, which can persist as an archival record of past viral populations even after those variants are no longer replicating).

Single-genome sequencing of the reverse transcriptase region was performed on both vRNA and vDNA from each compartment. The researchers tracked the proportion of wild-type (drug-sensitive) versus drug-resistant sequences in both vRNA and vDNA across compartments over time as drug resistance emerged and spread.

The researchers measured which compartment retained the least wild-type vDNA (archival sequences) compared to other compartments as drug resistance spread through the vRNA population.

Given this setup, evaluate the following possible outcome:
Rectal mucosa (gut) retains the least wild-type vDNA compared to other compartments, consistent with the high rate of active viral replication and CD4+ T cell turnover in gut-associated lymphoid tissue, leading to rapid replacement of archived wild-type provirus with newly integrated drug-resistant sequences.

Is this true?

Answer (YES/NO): YES